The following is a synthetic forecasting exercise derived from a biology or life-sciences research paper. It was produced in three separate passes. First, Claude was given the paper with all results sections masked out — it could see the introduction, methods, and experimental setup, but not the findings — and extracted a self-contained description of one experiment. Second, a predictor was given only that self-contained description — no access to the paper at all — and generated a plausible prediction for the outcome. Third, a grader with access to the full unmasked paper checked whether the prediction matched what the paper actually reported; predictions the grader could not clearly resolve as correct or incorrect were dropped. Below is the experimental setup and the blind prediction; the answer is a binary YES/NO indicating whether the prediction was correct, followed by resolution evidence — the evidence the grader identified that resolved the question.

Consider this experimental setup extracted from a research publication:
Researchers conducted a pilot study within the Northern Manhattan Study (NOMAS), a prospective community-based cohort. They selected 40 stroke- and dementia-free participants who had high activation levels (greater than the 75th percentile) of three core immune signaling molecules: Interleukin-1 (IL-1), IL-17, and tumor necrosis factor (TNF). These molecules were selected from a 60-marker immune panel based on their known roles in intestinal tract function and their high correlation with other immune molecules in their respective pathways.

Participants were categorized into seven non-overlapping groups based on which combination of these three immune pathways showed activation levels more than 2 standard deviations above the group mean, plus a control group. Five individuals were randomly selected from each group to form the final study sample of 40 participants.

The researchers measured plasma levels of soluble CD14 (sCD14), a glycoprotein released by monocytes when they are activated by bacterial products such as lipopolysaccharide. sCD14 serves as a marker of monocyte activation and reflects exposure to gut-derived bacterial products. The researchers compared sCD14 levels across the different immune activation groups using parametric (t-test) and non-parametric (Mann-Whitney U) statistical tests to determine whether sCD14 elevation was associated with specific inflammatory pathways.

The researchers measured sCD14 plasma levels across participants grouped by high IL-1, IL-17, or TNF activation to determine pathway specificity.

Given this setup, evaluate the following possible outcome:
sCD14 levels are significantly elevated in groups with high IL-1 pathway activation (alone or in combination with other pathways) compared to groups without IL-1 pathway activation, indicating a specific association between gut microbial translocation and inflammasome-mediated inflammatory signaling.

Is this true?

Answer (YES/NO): YES